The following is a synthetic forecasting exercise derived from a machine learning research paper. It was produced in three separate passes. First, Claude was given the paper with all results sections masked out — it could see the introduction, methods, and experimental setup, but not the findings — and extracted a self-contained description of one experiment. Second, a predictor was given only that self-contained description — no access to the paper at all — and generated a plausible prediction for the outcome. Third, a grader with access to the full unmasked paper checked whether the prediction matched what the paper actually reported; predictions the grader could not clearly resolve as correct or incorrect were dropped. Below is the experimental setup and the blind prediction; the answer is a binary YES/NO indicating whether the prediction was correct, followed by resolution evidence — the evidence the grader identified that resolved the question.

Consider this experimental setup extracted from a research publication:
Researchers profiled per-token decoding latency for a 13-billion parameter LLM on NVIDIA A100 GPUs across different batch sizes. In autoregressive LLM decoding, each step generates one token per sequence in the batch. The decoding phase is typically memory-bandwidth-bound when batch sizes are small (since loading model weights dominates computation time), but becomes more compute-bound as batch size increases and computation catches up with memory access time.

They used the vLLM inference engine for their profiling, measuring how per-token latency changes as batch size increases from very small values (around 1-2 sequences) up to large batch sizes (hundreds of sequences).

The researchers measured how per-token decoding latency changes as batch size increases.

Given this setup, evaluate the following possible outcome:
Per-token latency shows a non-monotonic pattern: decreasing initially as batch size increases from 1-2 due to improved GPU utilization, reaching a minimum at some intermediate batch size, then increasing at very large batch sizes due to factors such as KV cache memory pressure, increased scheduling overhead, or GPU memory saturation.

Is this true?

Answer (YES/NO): NO